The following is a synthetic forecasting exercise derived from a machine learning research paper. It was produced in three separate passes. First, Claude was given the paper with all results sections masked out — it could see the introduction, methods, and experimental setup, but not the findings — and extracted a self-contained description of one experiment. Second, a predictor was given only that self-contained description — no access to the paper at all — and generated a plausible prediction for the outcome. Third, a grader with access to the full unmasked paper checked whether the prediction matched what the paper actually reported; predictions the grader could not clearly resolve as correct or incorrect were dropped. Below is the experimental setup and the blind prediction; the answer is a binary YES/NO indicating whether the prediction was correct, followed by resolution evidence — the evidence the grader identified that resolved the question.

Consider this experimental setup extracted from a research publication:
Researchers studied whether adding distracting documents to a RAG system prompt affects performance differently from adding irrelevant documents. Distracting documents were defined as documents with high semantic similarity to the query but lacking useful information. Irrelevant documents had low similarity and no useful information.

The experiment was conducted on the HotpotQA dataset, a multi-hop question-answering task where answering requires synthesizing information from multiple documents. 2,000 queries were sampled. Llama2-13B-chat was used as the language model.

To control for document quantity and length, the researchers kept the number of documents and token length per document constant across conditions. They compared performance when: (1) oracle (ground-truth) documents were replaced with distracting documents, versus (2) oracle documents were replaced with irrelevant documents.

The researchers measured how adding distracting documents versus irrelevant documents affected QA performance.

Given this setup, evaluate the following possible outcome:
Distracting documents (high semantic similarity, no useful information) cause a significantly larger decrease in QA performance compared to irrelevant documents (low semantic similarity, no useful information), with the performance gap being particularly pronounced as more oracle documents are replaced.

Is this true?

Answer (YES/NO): NO